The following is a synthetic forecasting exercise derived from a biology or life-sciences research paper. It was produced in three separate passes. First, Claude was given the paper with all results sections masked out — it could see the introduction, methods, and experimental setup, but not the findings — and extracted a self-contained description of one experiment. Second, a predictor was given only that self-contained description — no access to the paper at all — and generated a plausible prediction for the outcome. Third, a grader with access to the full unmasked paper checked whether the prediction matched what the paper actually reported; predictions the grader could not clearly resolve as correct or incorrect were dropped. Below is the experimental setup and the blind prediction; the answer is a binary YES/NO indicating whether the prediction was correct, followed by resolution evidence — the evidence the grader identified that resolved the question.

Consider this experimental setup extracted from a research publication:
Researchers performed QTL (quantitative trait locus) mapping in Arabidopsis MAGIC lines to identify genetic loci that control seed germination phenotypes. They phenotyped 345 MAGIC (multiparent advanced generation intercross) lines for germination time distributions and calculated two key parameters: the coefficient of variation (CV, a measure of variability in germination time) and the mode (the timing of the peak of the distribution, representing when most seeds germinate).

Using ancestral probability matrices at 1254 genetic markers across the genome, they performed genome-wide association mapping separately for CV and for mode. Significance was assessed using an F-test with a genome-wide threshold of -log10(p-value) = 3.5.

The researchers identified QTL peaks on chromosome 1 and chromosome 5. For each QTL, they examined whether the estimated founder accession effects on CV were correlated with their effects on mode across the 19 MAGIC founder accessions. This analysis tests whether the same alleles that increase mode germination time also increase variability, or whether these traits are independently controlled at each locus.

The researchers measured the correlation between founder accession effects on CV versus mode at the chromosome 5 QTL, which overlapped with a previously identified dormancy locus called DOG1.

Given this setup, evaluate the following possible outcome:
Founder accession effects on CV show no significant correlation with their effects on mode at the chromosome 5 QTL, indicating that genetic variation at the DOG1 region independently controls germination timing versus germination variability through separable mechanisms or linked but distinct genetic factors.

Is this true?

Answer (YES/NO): YES